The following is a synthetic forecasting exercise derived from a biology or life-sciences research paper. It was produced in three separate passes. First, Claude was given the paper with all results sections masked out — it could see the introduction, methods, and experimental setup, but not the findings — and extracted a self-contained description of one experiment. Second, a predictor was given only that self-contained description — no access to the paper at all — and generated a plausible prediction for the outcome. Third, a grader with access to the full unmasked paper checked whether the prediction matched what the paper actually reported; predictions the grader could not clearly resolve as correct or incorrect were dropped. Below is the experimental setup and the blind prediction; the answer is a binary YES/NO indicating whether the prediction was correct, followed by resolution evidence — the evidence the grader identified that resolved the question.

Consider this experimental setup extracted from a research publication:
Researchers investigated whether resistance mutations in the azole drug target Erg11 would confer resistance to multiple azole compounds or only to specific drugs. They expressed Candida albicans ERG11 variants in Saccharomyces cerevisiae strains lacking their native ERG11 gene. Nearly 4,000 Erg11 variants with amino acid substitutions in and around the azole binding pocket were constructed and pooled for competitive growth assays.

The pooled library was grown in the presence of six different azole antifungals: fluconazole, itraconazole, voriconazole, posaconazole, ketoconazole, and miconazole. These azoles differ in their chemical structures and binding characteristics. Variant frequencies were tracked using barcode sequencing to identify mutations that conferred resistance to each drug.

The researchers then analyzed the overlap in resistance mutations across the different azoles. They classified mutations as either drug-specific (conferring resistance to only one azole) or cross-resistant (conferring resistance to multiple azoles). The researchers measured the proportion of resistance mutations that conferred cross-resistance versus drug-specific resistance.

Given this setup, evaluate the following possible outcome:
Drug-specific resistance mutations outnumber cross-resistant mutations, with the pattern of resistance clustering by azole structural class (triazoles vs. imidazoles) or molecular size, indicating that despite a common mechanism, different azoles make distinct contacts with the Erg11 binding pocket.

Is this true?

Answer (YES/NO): NO